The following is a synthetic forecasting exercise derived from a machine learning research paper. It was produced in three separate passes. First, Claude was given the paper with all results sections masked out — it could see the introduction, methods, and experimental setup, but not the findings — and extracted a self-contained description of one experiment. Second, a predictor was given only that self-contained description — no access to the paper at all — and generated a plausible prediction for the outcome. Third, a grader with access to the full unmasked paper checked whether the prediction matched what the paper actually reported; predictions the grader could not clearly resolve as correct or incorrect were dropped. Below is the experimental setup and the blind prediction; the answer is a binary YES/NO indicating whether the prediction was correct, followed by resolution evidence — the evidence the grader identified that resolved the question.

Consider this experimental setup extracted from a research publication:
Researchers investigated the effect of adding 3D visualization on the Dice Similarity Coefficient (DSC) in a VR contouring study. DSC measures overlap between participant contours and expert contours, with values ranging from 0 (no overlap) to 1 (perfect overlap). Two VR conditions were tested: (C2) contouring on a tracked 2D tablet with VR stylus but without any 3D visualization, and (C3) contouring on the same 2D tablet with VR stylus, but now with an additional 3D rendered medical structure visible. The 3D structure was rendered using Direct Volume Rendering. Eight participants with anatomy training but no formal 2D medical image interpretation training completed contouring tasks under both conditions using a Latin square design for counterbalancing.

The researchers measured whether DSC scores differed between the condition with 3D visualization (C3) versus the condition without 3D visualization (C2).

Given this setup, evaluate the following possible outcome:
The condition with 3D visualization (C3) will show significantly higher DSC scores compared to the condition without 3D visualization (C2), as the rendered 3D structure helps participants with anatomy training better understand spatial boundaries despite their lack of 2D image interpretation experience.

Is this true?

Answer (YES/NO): YES